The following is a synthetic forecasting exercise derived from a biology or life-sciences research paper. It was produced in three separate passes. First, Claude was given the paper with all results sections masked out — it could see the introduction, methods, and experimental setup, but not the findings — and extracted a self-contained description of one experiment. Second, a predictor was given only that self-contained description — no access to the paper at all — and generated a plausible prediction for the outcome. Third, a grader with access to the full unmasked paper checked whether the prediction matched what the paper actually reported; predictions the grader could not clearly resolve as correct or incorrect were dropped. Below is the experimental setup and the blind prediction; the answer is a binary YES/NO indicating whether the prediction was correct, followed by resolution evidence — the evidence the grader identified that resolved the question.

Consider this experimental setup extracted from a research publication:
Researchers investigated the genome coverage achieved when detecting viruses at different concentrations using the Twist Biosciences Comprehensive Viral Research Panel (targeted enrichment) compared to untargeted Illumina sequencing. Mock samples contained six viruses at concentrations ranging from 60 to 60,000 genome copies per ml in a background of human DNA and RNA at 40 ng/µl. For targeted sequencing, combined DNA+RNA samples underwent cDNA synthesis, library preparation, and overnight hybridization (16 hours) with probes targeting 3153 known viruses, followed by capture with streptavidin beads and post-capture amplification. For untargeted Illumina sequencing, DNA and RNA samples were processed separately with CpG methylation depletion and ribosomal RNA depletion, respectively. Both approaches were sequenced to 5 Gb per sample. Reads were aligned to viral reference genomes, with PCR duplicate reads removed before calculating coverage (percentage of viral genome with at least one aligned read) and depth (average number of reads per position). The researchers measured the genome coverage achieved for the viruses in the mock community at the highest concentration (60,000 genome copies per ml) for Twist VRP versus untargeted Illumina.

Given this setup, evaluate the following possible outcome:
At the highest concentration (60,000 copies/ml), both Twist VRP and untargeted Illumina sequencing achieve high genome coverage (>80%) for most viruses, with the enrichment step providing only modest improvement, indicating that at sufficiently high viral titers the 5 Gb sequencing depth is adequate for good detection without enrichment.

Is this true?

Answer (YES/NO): NO